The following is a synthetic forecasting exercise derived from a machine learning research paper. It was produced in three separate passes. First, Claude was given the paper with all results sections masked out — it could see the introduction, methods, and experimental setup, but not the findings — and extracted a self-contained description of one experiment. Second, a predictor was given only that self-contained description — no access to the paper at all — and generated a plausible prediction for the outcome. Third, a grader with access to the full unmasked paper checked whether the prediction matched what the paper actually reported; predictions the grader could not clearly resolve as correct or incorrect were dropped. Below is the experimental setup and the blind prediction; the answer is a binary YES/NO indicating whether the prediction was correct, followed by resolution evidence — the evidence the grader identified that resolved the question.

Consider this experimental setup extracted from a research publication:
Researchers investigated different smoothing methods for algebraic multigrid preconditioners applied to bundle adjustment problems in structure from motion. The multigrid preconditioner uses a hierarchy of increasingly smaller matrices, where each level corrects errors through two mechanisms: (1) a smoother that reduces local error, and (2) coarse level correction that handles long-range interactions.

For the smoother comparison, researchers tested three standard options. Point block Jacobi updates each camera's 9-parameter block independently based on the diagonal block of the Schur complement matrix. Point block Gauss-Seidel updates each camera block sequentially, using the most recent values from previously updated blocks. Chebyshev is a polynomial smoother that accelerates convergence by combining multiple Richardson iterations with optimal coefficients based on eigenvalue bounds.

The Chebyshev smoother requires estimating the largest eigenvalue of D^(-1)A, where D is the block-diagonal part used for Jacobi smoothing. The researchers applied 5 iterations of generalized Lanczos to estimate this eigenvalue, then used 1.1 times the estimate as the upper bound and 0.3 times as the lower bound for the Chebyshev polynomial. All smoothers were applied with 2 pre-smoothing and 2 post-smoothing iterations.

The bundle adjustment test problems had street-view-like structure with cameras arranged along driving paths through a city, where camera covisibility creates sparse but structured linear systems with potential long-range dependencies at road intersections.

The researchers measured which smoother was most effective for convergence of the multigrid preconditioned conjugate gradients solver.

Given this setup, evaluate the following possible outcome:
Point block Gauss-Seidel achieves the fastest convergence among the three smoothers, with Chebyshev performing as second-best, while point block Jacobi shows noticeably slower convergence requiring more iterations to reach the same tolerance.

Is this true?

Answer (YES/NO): NO